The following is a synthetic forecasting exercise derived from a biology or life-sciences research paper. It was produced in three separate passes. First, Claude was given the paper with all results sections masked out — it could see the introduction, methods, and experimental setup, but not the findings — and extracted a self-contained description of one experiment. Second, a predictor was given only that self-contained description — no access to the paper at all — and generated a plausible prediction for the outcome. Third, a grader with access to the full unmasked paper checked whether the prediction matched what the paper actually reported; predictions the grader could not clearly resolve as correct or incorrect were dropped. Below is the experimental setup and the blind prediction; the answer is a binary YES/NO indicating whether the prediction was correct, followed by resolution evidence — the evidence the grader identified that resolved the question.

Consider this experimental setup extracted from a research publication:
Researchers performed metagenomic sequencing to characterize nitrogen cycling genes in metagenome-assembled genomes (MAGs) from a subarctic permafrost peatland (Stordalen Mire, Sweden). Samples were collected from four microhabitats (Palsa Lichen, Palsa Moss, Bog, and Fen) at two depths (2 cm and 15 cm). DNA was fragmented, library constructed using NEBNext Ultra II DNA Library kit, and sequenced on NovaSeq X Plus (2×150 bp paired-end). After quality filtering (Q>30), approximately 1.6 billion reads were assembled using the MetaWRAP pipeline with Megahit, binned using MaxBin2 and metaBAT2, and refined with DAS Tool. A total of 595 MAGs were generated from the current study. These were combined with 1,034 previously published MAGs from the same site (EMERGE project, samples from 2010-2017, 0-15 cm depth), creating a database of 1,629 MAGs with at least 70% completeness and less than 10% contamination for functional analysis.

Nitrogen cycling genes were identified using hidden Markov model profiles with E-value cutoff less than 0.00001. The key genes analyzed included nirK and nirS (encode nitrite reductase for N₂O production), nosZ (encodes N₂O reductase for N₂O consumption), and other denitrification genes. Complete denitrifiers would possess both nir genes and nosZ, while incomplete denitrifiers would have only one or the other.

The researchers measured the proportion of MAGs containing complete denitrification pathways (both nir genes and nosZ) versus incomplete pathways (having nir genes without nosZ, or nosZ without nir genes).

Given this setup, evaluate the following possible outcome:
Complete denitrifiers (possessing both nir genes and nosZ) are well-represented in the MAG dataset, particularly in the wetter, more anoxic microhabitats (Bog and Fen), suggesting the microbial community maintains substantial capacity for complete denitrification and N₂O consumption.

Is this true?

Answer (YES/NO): NO